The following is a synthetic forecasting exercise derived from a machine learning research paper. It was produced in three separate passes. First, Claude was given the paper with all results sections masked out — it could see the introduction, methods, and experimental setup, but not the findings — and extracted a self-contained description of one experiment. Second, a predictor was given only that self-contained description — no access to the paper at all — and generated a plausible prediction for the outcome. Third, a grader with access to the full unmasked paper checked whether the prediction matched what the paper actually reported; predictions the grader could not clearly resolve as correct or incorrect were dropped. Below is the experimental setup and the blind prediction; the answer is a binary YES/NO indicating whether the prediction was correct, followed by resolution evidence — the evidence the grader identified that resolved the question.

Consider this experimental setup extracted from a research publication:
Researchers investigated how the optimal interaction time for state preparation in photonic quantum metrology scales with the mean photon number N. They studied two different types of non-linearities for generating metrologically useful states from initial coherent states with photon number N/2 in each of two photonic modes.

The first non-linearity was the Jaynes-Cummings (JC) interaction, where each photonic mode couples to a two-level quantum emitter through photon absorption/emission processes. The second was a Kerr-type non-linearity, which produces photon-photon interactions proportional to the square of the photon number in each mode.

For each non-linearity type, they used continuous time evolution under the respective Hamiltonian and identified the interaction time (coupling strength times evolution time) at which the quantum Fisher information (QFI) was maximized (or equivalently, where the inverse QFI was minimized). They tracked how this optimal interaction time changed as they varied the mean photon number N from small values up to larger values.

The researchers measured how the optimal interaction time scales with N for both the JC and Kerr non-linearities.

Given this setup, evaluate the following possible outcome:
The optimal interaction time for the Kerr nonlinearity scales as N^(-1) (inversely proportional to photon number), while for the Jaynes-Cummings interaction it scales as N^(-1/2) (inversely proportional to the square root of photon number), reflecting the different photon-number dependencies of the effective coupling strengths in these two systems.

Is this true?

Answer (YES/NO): NO